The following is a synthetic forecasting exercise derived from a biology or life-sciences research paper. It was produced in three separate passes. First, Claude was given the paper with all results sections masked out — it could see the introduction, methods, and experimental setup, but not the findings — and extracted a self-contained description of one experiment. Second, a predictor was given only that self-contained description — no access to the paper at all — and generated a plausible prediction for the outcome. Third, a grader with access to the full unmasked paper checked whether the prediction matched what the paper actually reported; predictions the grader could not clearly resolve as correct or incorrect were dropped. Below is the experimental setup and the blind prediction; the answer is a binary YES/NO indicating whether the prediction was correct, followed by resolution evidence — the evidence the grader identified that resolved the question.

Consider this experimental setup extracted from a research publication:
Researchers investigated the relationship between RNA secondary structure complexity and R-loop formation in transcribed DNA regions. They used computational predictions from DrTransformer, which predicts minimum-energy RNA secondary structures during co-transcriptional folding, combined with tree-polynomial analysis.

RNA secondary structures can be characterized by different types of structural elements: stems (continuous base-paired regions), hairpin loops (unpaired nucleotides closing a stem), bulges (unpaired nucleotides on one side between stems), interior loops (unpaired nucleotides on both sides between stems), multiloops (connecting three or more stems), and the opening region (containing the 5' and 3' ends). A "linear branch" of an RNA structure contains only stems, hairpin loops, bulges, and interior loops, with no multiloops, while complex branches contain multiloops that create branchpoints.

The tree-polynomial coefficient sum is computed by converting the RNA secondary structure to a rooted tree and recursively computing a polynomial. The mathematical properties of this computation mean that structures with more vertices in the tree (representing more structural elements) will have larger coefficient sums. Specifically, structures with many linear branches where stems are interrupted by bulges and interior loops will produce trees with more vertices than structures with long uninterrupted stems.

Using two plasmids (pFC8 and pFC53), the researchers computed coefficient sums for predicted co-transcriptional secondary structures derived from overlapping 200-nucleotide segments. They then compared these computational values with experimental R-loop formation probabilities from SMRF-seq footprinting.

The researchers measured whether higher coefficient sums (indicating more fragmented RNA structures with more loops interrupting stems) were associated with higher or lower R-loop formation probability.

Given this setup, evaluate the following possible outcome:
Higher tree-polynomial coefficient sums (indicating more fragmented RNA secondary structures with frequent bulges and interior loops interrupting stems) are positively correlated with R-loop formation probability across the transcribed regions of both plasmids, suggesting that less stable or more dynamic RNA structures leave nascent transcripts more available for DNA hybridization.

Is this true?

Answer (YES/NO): YES